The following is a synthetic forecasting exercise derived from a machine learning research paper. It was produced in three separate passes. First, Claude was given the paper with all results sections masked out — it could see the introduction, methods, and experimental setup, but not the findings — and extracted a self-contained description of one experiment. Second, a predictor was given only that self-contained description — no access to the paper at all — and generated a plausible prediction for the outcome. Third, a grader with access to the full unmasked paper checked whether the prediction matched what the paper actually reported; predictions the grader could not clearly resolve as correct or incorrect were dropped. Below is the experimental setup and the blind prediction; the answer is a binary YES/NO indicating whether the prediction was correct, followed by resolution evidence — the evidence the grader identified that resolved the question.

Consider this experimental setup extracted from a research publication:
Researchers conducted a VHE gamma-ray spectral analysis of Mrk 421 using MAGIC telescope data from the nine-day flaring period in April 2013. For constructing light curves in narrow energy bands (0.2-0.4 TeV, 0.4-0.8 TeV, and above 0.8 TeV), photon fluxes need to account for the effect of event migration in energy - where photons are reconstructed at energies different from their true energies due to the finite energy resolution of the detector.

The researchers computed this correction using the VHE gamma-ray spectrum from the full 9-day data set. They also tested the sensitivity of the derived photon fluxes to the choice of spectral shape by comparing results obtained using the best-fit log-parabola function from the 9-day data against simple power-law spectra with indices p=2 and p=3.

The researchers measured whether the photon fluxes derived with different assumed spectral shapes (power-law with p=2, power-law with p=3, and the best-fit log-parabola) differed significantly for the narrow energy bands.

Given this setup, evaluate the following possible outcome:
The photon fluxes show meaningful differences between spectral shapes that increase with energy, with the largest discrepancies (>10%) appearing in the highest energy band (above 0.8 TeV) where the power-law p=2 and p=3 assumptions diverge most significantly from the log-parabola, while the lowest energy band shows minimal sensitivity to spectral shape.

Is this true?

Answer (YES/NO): NO